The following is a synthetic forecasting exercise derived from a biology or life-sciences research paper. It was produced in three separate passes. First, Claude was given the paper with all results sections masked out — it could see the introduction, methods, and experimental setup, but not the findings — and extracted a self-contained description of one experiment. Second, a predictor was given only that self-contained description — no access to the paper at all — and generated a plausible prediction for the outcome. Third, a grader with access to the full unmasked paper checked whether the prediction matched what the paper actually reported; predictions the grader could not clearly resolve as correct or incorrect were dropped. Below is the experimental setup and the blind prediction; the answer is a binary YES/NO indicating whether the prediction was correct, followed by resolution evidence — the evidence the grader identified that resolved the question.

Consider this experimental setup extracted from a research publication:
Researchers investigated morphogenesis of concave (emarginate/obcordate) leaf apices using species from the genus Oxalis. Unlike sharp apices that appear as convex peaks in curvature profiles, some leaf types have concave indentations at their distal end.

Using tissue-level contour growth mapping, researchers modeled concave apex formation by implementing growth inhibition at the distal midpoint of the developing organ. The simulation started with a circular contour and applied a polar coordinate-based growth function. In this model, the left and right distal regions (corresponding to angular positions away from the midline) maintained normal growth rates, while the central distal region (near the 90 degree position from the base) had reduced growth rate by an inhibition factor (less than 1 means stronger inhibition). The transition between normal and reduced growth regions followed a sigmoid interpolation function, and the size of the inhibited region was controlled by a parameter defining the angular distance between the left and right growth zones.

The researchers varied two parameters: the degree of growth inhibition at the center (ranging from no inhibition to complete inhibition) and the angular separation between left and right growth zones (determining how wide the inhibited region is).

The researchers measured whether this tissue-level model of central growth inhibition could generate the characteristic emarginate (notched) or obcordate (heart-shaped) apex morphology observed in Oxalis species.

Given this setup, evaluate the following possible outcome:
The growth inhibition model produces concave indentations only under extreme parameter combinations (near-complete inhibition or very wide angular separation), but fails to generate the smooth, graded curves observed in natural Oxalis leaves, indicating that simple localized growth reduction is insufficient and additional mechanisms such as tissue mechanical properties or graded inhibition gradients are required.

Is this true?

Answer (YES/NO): NO